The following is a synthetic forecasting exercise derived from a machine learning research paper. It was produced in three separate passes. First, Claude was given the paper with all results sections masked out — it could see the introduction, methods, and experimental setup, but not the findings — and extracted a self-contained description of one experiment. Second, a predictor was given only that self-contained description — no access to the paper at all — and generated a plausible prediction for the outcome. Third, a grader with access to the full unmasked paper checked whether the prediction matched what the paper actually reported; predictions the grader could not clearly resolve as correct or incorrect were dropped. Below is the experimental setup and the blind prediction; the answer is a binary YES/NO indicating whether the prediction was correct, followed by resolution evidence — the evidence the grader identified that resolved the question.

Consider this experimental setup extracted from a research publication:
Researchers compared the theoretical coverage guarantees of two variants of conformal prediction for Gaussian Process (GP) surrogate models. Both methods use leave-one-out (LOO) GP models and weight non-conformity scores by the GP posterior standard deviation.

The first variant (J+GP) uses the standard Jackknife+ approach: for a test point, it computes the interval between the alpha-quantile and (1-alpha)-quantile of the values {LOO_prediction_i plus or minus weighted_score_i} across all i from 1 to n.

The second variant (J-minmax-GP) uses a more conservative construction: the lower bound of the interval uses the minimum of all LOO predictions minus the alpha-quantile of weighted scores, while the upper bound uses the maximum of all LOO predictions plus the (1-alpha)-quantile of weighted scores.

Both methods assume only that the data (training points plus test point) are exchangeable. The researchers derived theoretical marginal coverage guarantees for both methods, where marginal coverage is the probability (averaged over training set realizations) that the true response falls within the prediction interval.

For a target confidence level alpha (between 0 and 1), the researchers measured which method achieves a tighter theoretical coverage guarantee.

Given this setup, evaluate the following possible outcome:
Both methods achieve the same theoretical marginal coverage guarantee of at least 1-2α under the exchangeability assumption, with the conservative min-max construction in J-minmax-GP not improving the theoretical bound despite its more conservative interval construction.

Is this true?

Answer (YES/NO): NO